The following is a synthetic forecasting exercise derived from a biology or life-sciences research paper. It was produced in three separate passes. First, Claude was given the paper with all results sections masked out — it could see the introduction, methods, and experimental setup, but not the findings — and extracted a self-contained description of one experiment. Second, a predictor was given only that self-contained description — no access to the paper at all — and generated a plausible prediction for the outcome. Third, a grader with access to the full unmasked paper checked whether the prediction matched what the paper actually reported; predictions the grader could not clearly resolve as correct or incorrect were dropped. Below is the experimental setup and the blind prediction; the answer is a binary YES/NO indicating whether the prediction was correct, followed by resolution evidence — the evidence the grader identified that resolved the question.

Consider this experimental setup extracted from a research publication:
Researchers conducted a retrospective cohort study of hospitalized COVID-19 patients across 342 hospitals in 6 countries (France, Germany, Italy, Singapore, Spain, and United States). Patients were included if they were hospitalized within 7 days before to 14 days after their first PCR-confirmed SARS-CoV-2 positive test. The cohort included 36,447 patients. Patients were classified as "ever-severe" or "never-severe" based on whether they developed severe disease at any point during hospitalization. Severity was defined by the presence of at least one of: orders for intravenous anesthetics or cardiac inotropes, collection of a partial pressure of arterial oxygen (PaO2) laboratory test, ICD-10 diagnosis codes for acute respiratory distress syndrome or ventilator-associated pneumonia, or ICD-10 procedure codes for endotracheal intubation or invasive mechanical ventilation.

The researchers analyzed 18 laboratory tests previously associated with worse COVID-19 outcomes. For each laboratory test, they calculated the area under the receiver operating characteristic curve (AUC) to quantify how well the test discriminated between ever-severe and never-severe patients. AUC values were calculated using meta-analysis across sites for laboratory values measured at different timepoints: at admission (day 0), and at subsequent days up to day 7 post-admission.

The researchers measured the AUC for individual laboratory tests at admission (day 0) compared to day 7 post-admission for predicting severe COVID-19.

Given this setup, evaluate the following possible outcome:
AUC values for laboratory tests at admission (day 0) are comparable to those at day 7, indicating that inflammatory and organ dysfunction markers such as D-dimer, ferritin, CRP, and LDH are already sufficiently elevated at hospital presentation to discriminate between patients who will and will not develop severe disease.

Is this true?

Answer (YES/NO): NO